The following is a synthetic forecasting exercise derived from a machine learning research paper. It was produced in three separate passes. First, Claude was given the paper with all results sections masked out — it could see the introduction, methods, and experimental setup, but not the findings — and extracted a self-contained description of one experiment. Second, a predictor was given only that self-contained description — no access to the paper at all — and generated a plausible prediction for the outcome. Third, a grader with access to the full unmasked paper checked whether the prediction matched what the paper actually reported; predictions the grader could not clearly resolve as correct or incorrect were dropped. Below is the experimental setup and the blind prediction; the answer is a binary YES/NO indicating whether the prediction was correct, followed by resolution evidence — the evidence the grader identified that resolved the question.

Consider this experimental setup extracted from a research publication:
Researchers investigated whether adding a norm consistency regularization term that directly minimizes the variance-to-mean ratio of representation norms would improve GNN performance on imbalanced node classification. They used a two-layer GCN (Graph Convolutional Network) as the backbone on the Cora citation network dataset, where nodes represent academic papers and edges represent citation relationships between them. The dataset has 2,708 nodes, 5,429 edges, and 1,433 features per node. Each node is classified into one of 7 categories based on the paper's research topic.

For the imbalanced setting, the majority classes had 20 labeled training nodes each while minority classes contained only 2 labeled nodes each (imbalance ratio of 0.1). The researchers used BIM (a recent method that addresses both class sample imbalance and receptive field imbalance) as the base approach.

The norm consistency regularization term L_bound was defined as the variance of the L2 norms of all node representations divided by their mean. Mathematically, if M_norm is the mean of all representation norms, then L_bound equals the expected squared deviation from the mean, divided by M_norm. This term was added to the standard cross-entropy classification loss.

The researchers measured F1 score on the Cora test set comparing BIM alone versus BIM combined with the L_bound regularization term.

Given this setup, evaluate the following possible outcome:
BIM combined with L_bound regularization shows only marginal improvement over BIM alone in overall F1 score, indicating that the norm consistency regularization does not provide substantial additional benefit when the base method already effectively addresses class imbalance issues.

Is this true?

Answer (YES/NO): NO